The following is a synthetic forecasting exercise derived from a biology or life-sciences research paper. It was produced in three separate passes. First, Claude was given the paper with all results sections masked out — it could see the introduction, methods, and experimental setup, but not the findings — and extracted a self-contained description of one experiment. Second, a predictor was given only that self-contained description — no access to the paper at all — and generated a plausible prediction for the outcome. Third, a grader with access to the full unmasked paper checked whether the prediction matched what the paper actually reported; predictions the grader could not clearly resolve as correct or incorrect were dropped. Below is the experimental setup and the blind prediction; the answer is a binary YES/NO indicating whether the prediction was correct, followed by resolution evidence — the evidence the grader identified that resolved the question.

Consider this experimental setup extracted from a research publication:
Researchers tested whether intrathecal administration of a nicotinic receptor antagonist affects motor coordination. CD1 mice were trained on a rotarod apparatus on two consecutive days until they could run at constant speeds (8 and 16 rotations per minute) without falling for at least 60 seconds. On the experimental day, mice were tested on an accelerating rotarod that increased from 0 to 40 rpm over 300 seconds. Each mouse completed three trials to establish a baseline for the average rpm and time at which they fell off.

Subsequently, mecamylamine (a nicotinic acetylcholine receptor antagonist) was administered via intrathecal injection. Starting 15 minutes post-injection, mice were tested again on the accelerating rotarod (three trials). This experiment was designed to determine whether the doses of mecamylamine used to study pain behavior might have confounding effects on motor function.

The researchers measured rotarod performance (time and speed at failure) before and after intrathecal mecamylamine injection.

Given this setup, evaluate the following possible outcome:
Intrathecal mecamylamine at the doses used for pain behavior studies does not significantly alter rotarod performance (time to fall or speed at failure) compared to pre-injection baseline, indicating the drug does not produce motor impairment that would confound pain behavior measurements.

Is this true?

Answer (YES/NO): YES